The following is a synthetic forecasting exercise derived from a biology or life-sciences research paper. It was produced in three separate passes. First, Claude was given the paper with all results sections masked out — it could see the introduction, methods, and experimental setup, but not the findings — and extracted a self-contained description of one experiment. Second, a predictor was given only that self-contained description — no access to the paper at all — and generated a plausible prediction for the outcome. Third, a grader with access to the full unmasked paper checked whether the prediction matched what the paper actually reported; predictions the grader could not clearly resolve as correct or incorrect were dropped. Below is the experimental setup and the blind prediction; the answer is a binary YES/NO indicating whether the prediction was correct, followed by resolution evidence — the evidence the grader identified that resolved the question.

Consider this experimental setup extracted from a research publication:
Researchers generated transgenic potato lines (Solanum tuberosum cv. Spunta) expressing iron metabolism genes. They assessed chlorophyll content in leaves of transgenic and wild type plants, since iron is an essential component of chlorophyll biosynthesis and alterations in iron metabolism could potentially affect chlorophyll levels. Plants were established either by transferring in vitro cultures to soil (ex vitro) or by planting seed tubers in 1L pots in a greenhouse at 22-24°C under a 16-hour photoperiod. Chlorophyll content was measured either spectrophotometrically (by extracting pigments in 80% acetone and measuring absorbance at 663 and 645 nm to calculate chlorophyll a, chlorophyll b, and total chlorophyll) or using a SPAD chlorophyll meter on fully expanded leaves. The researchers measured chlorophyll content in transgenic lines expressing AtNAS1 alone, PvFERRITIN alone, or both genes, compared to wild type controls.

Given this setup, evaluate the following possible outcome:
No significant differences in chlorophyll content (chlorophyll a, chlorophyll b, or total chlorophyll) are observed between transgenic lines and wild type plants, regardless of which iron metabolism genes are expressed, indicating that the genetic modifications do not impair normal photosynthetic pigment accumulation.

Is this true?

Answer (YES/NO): NO